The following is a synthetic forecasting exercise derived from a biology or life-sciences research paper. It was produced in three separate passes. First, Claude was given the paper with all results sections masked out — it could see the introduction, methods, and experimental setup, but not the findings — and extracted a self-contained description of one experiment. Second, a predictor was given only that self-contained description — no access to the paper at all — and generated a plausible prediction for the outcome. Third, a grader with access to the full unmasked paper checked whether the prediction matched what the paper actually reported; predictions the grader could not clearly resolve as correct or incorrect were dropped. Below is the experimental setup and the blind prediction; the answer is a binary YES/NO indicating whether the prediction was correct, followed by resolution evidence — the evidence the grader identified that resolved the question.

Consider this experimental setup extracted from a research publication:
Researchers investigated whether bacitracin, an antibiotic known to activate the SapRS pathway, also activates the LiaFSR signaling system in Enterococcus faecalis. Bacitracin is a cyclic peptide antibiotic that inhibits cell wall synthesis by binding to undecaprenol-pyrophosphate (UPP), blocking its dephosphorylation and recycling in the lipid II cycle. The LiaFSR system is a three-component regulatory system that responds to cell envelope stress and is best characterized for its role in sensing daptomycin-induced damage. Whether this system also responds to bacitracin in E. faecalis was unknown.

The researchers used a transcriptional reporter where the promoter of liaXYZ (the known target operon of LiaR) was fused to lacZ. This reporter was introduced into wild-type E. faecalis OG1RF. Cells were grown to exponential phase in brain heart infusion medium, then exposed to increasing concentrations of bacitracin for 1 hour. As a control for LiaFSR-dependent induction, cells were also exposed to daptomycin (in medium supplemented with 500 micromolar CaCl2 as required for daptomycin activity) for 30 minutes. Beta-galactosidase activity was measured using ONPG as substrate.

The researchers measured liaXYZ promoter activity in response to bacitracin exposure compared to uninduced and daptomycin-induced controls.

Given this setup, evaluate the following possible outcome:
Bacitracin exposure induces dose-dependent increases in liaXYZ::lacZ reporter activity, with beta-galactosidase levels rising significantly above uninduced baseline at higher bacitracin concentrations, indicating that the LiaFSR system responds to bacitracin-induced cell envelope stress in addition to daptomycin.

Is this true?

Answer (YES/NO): YES